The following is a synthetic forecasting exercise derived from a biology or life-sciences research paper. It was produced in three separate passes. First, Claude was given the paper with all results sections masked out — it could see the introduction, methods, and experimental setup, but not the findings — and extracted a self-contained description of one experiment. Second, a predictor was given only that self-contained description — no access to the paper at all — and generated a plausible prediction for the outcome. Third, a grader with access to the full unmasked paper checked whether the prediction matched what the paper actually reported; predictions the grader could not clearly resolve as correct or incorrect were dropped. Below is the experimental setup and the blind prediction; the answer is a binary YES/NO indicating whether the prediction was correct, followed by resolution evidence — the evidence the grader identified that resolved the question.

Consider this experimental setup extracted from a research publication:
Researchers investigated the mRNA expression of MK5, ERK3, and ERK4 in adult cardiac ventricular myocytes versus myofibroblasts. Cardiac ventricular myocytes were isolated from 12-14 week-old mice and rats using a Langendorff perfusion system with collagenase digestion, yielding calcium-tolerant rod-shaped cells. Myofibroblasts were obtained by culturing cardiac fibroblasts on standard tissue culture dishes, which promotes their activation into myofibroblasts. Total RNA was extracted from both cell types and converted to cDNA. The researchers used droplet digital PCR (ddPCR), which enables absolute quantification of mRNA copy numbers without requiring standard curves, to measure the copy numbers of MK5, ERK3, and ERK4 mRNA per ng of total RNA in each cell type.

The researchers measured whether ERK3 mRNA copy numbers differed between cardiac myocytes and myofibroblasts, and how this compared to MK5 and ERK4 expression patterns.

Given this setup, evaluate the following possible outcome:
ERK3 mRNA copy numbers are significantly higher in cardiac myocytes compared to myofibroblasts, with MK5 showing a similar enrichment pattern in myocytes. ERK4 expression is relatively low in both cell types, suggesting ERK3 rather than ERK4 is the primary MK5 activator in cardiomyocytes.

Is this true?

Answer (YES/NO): NO